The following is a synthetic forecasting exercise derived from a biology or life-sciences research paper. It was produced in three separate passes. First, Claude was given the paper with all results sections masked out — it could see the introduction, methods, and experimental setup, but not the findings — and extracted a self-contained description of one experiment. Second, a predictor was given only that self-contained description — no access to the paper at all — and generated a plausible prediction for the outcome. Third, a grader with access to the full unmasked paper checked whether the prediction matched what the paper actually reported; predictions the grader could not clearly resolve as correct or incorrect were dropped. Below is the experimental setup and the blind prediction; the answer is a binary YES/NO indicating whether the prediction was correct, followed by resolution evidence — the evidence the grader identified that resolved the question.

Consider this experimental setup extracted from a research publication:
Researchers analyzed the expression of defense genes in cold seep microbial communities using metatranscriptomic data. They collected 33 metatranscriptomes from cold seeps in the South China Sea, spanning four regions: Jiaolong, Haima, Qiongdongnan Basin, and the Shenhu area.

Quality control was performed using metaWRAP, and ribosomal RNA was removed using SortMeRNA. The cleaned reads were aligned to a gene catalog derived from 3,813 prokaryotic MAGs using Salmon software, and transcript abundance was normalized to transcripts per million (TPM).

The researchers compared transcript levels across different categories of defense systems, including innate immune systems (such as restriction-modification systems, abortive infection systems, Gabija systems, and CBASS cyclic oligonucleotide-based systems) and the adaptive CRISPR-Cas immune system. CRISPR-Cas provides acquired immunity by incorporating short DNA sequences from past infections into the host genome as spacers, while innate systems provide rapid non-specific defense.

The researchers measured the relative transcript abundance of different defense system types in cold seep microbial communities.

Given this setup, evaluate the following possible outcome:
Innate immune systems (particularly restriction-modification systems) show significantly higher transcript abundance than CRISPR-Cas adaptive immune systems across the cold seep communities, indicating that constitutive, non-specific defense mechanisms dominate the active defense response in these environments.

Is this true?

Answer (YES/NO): NO